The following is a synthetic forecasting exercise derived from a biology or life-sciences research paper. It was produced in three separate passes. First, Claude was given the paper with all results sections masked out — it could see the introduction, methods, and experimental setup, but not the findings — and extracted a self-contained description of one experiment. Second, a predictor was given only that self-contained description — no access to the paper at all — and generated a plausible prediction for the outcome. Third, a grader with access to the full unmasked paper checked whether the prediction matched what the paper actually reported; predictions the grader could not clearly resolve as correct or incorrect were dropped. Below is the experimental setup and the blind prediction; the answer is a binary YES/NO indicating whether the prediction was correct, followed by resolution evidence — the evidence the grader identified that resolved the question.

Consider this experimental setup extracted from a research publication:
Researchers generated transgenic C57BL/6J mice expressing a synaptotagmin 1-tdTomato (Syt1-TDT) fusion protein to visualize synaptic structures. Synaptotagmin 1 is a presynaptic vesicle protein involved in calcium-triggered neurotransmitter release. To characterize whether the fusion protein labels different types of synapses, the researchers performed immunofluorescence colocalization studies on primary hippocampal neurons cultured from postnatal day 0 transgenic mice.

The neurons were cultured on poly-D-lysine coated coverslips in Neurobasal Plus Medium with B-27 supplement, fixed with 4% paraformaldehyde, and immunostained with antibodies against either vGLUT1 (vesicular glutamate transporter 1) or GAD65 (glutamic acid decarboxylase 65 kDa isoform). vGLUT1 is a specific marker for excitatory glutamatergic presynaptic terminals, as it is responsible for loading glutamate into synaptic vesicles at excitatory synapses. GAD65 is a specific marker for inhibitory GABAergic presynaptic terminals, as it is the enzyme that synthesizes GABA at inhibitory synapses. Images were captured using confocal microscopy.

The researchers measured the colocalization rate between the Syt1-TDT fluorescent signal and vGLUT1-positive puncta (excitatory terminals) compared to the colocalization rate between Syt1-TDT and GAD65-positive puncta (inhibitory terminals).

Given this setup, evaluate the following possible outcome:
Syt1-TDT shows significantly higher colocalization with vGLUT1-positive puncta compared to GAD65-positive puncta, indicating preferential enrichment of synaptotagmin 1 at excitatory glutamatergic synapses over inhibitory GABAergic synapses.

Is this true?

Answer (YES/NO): NO